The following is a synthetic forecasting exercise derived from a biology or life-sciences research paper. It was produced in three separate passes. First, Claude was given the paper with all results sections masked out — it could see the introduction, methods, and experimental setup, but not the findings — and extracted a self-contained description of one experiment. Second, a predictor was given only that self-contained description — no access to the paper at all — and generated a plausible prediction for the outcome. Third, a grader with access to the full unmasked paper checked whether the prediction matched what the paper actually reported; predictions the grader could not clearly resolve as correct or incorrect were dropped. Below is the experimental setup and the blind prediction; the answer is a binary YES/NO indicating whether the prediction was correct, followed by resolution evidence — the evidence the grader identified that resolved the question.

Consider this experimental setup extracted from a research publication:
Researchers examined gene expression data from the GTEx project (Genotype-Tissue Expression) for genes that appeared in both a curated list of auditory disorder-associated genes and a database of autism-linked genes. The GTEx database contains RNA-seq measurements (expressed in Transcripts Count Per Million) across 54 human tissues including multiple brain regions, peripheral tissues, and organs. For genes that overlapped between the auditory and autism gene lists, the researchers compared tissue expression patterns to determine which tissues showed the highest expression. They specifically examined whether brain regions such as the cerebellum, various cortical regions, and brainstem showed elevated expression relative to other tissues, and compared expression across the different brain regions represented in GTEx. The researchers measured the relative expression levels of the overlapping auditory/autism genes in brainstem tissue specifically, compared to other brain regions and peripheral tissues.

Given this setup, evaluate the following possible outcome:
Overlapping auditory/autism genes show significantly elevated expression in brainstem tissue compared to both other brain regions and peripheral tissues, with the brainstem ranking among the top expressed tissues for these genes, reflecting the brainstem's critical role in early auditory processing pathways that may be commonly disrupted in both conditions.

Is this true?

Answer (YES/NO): NO